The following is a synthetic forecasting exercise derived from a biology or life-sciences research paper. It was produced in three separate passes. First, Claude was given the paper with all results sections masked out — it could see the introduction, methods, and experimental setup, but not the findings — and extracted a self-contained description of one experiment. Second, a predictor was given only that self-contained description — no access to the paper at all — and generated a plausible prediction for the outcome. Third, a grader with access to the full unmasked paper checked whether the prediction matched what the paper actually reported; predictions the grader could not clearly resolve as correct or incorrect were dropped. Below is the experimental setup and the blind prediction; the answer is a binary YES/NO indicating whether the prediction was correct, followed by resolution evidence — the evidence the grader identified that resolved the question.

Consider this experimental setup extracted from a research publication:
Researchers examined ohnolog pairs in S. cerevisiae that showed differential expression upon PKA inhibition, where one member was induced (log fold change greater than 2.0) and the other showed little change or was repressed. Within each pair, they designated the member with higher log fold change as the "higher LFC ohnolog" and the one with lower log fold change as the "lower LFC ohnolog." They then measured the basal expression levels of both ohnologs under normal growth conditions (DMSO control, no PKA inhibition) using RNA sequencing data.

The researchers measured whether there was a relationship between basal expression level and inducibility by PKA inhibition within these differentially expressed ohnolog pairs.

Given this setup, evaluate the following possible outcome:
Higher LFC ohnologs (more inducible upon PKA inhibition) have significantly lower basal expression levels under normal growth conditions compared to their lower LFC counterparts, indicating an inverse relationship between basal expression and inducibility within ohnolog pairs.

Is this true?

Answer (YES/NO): YES